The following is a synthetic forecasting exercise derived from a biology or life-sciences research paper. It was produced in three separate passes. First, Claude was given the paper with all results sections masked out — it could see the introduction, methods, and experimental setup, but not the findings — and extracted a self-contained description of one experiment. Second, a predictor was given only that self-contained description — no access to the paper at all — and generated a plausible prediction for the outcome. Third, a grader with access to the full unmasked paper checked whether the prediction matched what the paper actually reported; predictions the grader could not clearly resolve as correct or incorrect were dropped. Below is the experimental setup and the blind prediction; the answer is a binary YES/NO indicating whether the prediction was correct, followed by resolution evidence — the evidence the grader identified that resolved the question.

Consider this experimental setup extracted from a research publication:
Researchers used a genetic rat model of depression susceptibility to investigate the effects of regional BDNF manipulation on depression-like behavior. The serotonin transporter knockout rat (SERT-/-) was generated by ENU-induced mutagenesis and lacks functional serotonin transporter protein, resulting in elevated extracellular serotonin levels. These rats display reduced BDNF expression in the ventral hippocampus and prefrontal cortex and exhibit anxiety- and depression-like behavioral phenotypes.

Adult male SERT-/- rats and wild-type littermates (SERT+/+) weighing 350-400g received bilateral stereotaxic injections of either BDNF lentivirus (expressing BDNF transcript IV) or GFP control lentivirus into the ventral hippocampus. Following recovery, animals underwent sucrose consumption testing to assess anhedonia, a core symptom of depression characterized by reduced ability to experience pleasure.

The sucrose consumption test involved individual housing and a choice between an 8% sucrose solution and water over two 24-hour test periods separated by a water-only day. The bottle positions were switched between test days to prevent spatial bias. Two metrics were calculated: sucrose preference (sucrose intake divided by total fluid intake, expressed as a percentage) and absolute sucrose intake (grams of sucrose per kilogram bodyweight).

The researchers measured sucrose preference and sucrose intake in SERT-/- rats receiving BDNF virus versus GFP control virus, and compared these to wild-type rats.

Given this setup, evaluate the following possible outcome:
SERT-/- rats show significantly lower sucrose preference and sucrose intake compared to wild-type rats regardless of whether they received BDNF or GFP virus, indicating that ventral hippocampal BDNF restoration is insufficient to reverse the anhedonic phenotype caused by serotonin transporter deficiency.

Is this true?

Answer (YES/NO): NO